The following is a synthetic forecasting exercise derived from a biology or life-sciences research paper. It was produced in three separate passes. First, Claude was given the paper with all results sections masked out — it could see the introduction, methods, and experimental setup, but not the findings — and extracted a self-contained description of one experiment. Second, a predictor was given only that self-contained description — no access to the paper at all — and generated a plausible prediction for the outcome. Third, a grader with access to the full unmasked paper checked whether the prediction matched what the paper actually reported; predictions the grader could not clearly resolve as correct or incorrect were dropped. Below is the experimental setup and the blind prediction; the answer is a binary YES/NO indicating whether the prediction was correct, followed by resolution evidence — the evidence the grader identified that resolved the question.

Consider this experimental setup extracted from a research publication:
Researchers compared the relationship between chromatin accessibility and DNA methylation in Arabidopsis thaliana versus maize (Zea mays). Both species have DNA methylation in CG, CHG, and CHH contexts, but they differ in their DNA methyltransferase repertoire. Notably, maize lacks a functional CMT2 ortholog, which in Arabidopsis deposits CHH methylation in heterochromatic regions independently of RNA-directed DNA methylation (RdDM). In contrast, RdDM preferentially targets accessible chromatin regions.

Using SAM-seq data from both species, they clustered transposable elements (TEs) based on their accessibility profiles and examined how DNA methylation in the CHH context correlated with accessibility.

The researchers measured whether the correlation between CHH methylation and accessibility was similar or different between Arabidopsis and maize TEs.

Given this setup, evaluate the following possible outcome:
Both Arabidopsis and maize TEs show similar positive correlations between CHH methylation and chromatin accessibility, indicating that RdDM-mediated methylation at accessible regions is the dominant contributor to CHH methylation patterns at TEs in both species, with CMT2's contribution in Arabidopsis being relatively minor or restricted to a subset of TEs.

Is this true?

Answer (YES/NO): NO